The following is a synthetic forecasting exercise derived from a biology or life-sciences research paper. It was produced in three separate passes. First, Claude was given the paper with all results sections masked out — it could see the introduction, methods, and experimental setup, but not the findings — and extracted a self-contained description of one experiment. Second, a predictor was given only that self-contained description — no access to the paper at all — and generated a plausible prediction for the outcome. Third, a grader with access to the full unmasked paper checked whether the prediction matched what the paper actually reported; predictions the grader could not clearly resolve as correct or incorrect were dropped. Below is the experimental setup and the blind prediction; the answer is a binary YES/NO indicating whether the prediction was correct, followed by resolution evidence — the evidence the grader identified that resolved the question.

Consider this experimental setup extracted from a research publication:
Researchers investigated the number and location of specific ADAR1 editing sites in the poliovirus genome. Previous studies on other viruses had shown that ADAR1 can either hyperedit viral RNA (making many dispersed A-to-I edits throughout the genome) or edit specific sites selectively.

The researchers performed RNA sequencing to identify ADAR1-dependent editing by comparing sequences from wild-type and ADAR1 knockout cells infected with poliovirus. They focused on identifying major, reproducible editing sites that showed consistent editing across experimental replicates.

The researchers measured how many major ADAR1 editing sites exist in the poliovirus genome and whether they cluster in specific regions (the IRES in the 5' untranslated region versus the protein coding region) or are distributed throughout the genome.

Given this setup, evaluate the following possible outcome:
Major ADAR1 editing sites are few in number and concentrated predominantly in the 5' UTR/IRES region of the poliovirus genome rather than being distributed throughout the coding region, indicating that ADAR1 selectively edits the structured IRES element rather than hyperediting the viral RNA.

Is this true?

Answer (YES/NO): YES